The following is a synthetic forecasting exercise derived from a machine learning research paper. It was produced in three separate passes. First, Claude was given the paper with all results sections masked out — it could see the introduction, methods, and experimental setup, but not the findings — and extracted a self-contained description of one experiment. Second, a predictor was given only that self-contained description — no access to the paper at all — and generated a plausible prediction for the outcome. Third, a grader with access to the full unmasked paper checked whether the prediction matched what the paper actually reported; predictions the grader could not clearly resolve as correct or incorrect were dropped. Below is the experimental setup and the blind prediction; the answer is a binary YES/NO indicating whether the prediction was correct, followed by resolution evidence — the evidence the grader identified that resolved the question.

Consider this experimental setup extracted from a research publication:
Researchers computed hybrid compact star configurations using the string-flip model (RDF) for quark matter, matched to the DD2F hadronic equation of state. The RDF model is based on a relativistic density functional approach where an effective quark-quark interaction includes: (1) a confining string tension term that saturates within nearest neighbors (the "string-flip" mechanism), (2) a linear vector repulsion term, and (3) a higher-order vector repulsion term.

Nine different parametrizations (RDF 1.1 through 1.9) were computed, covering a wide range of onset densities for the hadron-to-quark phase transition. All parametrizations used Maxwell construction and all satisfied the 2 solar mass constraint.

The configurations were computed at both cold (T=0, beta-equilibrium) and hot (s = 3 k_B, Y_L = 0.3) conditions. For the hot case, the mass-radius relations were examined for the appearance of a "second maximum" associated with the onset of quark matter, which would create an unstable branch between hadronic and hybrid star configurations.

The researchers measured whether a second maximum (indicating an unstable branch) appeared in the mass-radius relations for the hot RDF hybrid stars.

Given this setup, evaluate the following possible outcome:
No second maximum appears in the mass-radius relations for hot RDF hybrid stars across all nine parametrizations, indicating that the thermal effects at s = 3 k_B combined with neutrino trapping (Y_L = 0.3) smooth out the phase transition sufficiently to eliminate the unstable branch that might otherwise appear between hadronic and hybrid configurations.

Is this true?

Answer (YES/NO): NO